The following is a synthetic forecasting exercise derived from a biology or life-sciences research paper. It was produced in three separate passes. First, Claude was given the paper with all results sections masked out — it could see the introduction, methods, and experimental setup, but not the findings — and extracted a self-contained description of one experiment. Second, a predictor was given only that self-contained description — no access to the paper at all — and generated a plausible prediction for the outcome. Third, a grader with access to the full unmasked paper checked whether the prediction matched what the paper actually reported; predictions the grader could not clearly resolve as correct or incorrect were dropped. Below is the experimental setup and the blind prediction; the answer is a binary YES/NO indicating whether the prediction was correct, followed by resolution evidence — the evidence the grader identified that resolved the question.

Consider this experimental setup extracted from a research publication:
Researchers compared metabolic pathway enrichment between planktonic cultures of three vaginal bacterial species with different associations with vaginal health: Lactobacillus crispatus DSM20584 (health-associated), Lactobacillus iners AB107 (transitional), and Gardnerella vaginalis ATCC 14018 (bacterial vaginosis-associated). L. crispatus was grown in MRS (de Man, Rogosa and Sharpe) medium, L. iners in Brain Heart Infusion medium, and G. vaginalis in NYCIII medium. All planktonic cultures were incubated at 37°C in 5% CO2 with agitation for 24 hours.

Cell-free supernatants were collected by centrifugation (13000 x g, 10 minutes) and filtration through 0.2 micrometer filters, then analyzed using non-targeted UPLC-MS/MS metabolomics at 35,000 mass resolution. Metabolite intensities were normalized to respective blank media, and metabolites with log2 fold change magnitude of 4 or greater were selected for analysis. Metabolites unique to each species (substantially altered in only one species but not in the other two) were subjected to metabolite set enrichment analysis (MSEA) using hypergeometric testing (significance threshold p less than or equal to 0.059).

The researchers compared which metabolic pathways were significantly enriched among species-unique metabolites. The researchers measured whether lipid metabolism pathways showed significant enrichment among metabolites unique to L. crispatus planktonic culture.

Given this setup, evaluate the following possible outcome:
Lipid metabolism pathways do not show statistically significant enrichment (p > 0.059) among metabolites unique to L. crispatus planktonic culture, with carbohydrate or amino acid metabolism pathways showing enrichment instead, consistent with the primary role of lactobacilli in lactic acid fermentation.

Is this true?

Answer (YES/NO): YES